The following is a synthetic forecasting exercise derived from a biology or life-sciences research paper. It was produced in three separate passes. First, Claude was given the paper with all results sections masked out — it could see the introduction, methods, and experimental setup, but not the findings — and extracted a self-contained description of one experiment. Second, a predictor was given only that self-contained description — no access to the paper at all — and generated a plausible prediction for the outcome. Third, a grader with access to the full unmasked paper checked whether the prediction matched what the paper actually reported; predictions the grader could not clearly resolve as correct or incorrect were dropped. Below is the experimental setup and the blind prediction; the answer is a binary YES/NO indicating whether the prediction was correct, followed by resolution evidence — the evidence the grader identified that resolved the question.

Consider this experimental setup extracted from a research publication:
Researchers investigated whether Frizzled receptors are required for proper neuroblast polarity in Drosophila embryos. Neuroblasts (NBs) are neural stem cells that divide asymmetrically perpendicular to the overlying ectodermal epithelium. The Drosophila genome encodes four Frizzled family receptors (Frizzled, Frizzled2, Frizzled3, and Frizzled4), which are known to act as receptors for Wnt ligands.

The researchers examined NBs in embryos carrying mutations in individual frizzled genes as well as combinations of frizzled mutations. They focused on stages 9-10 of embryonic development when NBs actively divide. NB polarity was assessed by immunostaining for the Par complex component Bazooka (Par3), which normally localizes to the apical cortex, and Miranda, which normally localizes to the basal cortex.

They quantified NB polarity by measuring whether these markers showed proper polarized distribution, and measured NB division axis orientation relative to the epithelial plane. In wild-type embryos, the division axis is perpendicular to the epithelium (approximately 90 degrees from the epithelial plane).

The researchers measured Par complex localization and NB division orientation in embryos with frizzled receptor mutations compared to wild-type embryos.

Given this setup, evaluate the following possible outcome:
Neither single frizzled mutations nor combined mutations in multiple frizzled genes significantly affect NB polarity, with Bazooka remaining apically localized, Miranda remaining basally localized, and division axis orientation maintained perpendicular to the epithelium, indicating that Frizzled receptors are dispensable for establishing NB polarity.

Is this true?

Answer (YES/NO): NO